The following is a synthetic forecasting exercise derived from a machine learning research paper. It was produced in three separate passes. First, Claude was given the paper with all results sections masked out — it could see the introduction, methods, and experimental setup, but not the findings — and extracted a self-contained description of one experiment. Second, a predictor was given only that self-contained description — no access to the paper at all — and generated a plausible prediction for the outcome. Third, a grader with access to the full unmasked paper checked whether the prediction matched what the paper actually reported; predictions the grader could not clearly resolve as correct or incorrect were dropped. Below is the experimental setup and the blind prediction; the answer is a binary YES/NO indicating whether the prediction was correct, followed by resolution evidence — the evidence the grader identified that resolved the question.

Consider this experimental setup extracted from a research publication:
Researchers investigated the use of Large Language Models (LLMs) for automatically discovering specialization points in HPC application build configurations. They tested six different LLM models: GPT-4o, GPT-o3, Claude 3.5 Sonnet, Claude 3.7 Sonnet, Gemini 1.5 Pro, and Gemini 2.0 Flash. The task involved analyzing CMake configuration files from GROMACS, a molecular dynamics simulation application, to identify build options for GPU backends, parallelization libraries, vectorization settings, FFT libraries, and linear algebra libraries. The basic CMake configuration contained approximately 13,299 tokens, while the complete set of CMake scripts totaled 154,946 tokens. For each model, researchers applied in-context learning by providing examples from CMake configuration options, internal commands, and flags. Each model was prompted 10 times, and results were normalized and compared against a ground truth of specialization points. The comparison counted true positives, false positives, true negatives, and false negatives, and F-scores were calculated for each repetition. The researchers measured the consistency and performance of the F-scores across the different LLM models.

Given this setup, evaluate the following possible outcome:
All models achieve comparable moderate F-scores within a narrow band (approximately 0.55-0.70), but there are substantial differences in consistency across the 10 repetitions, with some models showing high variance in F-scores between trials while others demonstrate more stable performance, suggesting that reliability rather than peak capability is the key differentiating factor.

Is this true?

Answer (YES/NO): NO